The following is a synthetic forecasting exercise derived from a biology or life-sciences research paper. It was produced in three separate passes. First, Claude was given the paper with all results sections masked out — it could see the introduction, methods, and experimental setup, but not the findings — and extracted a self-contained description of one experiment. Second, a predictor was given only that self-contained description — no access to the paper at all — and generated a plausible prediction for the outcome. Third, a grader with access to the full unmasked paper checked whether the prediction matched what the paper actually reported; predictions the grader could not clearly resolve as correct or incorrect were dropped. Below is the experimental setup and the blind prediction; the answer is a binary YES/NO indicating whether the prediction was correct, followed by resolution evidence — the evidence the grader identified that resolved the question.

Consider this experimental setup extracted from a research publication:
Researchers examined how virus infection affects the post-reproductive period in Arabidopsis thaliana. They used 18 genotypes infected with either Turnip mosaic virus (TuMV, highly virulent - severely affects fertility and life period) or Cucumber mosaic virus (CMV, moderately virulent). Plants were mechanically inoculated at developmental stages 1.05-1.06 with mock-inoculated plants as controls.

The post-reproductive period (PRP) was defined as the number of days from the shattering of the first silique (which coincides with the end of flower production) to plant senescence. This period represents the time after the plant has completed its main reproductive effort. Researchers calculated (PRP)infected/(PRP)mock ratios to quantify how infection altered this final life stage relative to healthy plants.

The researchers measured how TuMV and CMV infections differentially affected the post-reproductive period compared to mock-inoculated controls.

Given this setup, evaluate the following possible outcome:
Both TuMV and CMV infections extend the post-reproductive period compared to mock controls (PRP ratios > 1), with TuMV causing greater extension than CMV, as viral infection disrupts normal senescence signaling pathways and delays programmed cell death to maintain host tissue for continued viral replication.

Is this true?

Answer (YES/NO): NO